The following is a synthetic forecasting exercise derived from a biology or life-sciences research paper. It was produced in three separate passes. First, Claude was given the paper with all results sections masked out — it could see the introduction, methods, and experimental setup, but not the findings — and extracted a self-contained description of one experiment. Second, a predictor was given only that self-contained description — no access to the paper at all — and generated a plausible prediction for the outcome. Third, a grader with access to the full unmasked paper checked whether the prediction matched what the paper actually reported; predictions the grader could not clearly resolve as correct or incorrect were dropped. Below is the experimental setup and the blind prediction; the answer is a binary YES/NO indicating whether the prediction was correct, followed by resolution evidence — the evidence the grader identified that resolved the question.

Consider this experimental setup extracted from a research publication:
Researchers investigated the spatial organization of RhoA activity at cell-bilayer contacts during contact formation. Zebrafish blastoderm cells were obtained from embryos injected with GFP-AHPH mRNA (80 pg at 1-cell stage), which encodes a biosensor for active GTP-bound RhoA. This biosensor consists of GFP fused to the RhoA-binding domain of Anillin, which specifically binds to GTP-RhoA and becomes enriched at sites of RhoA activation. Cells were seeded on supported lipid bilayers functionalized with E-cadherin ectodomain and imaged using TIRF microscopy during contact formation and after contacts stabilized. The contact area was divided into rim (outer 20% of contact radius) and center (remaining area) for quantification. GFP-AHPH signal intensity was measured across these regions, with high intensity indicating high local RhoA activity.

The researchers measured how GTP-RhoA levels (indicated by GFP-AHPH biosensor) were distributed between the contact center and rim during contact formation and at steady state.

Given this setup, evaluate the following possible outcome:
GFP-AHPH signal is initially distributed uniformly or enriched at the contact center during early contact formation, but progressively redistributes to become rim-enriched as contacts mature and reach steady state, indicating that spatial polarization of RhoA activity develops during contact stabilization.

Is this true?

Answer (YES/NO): NO